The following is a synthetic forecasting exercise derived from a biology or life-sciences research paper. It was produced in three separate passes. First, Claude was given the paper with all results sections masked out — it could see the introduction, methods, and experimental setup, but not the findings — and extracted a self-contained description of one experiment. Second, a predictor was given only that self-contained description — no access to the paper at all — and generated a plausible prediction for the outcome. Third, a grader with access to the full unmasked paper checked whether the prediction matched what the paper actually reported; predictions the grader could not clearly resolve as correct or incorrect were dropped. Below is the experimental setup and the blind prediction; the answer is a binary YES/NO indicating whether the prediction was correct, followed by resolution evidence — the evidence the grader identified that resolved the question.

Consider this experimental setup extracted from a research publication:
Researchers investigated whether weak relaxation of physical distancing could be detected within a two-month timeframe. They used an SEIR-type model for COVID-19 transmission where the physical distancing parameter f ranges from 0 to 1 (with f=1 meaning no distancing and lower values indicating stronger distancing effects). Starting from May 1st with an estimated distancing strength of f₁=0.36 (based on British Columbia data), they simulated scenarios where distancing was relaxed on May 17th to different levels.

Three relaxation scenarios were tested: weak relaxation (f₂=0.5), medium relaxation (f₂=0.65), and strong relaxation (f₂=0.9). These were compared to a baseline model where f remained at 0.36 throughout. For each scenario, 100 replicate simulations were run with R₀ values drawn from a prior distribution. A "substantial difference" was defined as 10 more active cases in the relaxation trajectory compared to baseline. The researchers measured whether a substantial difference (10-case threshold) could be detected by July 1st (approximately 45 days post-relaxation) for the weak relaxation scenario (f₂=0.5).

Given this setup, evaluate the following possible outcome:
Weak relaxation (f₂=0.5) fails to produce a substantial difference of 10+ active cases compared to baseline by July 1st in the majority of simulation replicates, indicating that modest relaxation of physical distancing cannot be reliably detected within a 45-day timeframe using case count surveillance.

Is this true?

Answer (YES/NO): YES